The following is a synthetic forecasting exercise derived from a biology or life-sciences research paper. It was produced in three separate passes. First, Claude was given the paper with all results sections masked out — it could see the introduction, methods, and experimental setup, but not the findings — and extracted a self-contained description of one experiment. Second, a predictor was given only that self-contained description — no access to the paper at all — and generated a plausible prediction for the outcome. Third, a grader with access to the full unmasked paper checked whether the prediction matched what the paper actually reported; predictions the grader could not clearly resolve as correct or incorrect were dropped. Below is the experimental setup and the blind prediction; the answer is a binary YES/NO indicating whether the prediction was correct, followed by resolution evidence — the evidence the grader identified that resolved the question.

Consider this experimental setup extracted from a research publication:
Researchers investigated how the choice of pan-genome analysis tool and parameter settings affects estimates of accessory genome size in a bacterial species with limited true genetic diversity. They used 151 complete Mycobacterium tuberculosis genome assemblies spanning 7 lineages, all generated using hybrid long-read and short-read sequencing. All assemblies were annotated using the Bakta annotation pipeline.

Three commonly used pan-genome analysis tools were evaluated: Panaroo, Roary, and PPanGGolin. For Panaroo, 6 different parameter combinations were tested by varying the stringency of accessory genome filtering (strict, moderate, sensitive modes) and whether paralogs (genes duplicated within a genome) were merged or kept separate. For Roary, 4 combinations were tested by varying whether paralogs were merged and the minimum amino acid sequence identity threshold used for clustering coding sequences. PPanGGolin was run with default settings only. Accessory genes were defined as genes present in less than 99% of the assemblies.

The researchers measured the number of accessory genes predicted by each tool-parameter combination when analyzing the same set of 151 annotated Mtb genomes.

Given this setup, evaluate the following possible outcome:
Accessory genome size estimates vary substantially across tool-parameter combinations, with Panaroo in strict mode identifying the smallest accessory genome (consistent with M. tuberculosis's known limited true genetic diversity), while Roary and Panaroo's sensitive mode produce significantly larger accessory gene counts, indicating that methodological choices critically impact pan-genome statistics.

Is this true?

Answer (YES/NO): NO